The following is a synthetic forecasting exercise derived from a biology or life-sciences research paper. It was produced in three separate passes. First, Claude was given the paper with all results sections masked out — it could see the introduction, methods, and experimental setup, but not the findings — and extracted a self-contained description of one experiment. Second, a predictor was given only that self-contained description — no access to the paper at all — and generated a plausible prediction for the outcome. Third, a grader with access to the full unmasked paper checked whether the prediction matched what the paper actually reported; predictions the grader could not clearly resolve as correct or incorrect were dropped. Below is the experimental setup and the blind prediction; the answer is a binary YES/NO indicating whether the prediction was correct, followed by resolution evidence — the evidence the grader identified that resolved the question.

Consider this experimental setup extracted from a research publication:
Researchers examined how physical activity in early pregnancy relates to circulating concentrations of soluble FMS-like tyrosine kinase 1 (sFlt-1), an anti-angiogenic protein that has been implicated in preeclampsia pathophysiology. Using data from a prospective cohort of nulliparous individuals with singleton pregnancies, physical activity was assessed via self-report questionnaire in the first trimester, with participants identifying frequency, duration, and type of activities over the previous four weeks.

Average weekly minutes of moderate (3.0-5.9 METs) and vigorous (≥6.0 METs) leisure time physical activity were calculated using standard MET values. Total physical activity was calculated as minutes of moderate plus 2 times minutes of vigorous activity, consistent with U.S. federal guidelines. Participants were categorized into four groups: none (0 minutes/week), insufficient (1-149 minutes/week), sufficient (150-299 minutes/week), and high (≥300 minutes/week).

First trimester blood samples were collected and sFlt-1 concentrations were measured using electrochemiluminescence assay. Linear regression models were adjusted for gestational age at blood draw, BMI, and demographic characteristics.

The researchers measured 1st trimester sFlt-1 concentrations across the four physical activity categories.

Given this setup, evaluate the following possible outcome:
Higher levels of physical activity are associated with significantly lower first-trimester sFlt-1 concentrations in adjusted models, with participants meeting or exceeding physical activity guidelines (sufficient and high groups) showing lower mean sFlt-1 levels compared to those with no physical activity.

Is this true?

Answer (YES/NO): NO